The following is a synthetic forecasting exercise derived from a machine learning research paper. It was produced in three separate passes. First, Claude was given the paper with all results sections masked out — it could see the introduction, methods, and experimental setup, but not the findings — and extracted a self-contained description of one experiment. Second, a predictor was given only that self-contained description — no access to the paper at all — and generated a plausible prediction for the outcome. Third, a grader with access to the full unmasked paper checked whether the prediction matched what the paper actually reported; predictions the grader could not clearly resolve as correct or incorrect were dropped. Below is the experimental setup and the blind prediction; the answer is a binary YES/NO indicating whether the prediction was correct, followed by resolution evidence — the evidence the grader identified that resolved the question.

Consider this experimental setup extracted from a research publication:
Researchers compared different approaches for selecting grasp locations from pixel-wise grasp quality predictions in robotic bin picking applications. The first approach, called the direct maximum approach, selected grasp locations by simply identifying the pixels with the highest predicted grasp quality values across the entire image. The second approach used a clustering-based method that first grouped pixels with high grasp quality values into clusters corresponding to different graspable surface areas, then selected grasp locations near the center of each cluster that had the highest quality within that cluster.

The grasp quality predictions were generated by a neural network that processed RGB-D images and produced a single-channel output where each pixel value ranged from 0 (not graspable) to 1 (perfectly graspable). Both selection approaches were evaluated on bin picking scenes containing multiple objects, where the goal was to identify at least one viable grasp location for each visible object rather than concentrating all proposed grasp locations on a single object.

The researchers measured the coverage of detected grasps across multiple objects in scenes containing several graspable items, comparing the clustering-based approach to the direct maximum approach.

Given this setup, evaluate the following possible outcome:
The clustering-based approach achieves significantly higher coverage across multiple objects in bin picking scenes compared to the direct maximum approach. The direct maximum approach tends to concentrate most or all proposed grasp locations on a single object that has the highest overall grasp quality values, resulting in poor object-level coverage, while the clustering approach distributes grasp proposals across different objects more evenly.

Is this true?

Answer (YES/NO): YES